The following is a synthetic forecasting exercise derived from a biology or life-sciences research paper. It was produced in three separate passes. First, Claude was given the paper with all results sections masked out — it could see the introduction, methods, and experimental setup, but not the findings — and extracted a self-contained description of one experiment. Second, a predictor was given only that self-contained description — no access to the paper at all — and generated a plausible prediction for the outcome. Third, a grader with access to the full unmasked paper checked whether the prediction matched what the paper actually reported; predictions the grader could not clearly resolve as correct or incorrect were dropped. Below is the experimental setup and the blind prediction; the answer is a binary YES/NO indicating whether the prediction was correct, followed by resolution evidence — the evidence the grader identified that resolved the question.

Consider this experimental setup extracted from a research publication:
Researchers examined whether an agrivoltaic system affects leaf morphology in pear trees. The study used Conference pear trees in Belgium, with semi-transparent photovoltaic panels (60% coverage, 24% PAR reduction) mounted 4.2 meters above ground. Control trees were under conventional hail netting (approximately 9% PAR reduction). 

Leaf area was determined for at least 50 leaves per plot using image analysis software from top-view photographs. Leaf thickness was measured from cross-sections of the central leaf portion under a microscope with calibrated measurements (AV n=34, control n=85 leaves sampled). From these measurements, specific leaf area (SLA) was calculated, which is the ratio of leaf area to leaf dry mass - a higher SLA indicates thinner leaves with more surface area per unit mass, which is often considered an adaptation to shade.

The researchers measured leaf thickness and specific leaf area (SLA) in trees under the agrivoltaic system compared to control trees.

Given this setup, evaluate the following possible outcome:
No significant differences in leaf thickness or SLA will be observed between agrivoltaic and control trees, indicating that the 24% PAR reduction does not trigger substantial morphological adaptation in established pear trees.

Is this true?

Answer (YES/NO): NO